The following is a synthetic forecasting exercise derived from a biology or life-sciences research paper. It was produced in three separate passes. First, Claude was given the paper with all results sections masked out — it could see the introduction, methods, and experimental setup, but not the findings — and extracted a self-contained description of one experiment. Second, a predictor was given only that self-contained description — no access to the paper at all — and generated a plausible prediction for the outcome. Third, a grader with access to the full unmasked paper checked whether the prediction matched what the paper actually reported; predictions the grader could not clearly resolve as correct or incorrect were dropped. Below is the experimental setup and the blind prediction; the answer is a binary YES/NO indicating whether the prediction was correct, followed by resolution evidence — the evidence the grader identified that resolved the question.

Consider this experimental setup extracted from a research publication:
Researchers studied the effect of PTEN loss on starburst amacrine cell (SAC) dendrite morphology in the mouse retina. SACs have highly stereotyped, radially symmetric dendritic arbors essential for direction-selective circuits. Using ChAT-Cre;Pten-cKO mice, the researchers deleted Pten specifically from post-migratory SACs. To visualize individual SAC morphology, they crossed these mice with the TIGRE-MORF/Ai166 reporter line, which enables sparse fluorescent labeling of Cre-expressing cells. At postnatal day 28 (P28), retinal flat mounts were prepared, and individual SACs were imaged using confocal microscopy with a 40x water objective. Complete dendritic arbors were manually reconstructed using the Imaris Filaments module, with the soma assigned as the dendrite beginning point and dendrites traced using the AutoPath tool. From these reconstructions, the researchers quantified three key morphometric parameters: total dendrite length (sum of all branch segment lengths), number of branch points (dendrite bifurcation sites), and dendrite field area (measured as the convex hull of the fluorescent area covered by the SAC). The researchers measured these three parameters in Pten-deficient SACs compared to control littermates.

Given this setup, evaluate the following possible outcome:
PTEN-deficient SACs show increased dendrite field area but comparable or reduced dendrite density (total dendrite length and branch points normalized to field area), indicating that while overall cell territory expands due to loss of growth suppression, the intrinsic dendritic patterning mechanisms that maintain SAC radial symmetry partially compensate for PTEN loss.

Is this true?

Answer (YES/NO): NO